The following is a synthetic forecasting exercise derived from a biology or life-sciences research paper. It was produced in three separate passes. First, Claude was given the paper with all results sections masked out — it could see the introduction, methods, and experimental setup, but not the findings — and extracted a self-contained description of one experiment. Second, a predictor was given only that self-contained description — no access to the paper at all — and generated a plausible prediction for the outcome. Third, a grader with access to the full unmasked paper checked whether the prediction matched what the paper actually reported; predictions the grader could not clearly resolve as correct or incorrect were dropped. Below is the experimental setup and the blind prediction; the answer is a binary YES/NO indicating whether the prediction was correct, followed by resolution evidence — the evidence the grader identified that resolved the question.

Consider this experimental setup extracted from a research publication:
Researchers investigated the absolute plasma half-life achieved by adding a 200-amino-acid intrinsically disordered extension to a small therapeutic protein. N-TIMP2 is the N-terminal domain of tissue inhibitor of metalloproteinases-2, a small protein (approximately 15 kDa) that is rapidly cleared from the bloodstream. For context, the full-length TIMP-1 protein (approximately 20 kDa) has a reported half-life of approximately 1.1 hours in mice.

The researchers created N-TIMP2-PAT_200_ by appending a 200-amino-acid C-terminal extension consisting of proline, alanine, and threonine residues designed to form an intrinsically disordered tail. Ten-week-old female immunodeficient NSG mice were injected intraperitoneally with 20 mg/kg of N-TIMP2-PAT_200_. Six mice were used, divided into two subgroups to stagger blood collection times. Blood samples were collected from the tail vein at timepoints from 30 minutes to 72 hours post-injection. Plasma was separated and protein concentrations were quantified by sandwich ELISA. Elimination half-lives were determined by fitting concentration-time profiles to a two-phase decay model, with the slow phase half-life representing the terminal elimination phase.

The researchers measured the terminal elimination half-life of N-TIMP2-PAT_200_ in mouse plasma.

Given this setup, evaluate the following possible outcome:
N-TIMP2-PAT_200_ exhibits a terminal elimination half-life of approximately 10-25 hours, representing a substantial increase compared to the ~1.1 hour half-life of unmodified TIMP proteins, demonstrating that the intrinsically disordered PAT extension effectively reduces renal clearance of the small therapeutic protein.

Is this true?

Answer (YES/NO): NO